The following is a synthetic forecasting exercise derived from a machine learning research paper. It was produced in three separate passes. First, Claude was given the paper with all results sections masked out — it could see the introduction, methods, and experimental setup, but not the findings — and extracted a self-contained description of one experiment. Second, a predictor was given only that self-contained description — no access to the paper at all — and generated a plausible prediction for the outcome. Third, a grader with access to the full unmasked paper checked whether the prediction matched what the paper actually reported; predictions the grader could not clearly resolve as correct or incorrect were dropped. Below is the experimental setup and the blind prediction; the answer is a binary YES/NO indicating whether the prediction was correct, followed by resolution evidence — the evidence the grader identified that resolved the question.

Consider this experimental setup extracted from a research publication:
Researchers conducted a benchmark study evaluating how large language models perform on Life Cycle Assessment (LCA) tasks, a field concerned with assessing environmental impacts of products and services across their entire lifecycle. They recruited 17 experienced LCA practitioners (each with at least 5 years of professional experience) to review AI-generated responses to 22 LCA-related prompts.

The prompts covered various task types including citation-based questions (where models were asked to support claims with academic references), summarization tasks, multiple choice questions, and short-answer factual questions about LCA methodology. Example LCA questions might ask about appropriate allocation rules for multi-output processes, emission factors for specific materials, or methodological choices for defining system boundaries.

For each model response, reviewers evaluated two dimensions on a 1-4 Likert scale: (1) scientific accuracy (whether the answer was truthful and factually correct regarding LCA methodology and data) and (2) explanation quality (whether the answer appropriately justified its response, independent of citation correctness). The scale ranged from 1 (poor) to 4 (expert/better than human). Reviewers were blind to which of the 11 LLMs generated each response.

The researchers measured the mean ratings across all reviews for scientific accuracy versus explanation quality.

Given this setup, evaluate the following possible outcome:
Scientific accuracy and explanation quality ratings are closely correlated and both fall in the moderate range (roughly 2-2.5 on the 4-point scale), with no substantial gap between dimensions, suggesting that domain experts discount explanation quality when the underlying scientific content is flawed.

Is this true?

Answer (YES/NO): NO